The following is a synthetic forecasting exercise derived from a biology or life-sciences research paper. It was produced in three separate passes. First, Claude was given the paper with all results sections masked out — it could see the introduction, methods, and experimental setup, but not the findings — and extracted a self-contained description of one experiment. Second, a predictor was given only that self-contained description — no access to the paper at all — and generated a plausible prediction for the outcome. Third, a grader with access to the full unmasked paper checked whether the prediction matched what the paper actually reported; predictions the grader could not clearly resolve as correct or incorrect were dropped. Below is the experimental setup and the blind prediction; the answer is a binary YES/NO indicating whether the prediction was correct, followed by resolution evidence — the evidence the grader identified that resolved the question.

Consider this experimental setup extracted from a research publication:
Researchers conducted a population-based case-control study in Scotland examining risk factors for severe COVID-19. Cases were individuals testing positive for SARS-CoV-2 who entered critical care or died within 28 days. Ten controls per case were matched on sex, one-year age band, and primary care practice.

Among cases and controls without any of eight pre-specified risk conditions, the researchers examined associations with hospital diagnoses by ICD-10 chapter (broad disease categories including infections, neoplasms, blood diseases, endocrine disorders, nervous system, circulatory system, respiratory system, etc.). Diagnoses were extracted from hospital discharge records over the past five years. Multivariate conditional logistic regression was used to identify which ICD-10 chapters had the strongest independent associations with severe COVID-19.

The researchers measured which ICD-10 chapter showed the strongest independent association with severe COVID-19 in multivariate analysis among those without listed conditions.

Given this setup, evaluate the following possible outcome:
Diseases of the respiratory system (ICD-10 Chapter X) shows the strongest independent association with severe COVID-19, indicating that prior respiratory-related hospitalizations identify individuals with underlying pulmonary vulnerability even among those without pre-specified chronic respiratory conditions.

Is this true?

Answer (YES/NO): NO